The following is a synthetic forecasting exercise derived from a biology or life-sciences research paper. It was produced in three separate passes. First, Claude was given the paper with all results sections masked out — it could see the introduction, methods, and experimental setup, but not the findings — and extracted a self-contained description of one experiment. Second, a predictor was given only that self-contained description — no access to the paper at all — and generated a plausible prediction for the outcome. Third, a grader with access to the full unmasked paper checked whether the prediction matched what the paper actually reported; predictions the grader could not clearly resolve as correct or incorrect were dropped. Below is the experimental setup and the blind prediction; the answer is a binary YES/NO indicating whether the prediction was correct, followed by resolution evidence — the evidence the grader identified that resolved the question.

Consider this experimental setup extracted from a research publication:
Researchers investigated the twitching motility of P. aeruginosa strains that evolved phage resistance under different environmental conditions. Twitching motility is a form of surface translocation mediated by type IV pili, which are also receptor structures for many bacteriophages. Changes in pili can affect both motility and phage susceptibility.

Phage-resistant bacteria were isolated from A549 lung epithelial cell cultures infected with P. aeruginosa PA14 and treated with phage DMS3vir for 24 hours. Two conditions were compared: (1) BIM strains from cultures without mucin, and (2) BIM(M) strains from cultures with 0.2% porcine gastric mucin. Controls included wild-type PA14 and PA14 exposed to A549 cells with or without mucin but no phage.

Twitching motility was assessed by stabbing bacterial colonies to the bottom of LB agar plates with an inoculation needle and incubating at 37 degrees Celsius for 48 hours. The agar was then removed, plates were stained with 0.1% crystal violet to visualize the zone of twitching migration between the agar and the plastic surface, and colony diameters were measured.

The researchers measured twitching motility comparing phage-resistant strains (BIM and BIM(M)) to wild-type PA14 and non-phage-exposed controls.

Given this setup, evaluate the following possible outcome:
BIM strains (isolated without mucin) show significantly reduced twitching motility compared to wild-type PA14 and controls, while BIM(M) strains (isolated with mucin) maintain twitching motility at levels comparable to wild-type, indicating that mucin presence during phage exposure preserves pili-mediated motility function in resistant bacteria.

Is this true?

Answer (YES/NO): NO